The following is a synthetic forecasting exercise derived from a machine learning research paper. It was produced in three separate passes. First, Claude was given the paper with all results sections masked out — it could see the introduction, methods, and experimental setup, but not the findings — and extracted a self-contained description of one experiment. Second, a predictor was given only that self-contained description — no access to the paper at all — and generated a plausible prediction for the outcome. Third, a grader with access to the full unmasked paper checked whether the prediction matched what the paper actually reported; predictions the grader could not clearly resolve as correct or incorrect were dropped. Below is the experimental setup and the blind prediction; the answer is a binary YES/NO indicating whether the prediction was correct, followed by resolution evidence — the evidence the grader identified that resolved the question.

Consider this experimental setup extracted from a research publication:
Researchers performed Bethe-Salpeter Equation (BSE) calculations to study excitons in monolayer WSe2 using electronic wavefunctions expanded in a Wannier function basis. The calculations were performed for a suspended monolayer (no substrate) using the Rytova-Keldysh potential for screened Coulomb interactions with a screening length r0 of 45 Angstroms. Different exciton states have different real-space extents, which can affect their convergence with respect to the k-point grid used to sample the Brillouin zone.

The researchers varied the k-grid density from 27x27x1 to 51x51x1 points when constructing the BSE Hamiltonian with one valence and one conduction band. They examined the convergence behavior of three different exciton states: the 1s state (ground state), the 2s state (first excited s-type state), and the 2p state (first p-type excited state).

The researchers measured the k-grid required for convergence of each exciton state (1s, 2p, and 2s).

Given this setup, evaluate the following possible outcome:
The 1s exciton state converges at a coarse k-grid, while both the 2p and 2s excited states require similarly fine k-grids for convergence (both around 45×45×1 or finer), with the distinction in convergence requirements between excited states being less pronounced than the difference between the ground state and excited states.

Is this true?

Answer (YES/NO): NO